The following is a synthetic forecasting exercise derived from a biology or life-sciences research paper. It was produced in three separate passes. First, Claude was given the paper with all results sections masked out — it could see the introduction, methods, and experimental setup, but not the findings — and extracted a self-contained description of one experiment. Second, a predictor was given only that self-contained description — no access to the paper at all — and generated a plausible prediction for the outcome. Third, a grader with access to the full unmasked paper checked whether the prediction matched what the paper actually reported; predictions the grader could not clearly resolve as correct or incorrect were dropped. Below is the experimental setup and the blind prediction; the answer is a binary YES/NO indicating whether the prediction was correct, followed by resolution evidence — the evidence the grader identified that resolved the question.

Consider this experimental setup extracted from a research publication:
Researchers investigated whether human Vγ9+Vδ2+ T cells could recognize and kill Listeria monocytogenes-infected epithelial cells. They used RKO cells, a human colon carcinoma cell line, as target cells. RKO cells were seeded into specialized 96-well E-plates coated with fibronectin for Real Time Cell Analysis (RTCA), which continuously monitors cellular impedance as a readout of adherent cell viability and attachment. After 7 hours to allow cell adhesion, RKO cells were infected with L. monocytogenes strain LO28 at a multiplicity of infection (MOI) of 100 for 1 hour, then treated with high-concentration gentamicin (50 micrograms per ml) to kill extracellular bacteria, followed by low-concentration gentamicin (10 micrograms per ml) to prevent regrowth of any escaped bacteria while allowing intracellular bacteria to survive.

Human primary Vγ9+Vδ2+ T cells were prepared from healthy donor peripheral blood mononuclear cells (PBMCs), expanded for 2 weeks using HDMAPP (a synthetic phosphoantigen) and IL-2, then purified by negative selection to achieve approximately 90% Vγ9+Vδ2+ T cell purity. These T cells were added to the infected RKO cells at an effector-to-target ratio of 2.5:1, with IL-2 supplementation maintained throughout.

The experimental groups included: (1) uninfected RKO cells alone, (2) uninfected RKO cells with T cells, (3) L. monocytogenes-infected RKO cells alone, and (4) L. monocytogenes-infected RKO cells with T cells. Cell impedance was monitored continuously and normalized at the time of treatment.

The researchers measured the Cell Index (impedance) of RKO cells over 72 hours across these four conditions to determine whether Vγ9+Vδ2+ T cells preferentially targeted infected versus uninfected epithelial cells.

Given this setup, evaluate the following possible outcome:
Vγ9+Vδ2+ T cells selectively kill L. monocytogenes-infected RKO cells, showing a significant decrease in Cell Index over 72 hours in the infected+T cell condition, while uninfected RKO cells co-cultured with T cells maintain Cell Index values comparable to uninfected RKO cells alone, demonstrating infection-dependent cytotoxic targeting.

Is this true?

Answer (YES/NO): NO